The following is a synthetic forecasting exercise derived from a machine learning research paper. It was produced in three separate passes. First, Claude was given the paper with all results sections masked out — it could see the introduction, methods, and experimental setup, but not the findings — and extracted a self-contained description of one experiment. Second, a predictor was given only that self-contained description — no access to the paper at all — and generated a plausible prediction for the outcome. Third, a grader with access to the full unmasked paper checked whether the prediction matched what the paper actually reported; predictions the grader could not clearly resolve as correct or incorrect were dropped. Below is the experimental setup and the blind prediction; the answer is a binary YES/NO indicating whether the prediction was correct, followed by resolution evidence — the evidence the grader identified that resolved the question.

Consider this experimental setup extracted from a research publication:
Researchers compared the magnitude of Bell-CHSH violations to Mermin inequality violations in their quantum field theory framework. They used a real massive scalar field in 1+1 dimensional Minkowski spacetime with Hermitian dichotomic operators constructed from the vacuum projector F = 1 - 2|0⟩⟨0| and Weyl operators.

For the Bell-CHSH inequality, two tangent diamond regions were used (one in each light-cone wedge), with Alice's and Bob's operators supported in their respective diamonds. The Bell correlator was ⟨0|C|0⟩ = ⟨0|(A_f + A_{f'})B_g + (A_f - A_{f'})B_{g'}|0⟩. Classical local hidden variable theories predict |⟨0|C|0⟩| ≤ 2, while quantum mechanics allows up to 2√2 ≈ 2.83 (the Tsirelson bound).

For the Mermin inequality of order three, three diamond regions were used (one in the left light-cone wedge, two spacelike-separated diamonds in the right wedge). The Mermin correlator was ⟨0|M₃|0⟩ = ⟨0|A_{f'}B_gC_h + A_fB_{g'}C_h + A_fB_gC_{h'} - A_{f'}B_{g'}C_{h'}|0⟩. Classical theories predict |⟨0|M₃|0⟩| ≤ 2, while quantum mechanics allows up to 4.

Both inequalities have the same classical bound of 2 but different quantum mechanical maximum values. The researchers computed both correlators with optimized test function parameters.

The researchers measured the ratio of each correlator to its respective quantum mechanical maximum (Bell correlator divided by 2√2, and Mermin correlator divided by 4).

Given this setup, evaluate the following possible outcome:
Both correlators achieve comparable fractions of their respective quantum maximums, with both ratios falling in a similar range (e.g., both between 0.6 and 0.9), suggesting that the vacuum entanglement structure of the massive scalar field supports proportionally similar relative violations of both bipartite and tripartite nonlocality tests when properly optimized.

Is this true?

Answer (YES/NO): YES